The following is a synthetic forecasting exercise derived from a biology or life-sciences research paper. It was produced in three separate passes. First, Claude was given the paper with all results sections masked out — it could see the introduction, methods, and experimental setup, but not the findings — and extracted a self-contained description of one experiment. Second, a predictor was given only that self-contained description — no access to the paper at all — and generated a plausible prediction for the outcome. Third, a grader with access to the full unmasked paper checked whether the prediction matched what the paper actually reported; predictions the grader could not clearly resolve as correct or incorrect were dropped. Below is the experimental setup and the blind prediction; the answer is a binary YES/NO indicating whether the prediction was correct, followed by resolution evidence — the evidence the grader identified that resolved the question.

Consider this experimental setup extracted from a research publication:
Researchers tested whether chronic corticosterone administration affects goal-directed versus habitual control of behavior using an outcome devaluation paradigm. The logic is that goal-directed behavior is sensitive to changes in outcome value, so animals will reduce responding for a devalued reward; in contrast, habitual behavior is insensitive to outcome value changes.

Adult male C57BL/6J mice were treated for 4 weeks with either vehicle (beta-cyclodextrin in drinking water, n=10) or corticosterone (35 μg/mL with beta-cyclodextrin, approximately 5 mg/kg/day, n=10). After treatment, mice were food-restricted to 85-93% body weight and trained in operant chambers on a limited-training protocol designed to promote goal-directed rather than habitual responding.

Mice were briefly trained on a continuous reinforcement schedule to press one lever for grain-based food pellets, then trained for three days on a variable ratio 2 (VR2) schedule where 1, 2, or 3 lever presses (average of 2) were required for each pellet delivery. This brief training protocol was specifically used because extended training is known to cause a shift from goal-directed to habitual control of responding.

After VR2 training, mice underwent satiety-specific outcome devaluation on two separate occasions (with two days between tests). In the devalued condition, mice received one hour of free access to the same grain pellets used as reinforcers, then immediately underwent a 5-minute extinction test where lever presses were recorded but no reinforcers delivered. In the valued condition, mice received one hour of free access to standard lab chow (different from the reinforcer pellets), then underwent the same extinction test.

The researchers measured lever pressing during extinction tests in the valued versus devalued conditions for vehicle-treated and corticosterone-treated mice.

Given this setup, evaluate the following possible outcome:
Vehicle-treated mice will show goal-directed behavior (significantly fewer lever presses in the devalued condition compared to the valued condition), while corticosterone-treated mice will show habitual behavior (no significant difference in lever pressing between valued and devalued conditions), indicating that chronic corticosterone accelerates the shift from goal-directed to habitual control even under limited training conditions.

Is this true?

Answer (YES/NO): YES